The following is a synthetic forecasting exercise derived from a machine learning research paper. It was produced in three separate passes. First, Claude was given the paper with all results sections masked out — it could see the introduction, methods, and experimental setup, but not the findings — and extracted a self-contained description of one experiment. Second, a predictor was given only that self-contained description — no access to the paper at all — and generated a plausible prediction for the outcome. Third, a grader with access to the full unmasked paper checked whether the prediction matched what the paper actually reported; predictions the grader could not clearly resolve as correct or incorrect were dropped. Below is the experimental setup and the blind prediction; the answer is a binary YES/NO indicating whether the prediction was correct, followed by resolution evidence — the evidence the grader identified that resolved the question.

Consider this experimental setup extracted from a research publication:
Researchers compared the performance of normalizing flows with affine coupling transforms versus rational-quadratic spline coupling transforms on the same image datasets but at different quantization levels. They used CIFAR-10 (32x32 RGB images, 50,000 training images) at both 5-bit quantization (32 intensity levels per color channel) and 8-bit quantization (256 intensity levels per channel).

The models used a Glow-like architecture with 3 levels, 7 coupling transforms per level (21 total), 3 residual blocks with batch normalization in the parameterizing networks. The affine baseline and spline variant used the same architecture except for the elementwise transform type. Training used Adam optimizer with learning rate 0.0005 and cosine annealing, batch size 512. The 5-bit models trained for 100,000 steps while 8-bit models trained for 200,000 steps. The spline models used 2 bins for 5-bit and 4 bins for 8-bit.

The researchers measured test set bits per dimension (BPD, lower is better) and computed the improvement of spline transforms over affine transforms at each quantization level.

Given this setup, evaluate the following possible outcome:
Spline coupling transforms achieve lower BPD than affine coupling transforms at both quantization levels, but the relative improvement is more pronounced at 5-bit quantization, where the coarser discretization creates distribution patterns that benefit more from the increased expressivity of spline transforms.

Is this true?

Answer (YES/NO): NO